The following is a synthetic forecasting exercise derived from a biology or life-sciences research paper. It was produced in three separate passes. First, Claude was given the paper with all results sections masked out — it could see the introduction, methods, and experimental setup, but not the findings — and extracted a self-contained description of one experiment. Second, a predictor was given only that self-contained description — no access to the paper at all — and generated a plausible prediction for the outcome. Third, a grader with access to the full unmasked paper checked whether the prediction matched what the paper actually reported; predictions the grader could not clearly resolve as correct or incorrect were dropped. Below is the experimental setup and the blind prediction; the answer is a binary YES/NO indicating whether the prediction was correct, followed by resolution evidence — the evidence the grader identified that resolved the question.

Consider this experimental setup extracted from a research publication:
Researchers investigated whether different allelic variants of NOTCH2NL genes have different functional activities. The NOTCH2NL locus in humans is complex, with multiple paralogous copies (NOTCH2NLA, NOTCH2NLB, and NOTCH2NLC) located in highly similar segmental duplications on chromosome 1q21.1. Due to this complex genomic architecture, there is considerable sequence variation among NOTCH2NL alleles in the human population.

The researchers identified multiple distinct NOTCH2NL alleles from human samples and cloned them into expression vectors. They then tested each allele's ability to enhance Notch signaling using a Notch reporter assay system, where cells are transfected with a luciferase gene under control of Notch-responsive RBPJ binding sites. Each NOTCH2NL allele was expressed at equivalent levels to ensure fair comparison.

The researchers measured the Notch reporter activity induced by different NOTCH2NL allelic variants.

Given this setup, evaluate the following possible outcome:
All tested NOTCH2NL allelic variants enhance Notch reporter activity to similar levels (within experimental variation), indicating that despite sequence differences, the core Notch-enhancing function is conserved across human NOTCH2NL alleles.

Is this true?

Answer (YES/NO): NO